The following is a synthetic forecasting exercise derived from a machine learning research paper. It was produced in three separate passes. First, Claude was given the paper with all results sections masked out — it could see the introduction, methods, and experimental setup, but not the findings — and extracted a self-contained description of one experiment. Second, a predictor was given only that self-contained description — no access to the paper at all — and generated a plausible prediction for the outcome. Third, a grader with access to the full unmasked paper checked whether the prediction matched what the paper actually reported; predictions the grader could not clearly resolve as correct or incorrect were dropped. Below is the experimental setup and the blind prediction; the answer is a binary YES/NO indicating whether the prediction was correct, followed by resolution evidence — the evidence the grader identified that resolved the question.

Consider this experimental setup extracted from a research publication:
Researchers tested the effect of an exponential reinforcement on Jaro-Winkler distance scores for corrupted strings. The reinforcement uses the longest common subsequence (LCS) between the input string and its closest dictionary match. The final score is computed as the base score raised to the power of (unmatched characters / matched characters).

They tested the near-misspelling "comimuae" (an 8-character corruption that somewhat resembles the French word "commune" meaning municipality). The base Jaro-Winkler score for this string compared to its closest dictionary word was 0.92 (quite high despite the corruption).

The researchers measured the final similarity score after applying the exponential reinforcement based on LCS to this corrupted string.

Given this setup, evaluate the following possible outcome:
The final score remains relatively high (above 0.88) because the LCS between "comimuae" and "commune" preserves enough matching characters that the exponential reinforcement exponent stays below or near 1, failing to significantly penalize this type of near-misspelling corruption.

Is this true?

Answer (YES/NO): NO